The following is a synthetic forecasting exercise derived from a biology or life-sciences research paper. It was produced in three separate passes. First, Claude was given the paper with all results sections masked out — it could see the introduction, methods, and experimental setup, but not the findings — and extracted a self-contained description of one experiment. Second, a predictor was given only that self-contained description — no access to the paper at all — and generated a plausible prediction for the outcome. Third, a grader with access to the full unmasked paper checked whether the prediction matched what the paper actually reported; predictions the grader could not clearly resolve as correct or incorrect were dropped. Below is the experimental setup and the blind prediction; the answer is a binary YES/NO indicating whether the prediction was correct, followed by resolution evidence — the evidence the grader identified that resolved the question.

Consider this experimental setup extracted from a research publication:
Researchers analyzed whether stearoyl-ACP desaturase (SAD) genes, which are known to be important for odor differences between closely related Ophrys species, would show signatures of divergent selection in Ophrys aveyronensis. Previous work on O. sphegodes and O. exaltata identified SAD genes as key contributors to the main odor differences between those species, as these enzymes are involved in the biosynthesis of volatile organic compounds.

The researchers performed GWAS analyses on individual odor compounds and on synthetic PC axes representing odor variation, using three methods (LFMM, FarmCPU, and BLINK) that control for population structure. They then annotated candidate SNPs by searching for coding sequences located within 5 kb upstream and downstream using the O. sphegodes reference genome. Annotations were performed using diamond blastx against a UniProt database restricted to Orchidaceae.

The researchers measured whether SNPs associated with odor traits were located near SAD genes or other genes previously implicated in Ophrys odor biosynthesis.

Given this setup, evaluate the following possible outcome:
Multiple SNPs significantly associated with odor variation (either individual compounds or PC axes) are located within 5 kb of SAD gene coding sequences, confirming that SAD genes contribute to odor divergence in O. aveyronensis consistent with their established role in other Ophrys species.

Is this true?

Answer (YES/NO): NO